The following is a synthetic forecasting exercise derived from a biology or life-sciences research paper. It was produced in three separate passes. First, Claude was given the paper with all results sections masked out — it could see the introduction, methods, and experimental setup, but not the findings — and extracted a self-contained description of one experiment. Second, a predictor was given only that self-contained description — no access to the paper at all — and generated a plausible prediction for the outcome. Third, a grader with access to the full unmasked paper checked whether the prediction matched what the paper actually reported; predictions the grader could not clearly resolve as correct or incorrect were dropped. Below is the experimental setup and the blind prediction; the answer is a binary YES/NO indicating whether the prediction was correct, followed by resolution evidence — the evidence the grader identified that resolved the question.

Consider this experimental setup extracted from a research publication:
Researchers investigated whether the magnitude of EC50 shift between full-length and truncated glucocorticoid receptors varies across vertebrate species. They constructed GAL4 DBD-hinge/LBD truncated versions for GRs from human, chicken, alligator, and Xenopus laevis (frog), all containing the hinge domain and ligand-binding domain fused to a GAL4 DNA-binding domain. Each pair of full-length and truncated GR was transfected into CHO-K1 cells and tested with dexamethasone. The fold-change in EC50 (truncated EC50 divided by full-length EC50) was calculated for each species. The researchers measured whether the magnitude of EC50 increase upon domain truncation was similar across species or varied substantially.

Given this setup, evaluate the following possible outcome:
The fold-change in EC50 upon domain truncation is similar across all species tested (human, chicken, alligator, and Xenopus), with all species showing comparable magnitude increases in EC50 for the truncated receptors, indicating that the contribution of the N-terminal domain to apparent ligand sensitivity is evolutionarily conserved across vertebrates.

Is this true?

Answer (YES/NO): NO